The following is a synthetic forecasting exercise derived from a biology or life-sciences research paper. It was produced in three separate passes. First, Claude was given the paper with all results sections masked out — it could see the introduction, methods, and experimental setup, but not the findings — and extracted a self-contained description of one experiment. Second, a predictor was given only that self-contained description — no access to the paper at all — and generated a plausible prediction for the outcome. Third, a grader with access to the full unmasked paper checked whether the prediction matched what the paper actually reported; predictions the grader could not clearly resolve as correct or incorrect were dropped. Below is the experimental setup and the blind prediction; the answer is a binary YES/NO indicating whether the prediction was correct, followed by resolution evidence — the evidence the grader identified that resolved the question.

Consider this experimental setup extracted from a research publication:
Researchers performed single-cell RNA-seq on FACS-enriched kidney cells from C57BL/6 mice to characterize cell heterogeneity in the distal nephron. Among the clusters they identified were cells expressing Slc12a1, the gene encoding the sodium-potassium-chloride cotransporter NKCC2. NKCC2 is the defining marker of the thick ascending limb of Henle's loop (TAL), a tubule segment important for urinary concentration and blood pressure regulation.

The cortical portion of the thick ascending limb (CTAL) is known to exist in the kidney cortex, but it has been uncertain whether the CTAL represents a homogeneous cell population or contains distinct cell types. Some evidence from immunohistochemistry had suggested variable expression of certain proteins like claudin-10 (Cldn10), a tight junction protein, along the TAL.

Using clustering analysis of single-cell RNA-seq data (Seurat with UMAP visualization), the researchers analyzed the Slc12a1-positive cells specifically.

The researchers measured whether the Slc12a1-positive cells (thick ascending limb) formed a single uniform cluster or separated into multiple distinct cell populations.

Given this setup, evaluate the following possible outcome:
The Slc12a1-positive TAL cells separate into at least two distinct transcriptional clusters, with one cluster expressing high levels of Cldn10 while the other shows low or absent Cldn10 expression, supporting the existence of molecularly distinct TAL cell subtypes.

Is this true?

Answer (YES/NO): YES